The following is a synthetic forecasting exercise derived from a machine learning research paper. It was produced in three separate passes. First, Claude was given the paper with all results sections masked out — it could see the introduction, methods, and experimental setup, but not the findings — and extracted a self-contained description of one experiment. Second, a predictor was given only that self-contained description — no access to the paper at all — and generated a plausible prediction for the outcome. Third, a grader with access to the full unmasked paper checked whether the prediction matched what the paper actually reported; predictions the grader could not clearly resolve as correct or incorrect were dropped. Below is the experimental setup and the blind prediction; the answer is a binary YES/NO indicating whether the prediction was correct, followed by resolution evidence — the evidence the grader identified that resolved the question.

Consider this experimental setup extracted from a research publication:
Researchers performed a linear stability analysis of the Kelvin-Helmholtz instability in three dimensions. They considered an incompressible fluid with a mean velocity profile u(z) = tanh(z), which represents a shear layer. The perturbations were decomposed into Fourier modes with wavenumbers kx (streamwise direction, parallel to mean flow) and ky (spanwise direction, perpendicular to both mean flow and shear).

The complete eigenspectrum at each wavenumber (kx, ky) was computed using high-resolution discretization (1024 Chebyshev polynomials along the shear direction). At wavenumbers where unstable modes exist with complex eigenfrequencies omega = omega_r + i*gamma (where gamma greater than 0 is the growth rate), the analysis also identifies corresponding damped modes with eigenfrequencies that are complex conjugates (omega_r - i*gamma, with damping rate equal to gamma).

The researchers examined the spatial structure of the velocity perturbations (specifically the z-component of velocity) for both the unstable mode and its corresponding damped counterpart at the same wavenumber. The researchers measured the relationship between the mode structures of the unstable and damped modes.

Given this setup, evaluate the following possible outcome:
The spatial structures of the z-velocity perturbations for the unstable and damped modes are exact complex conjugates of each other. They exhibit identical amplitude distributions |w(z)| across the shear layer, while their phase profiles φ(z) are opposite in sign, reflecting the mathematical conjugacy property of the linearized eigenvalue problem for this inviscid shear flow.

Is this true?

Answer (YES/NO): NO